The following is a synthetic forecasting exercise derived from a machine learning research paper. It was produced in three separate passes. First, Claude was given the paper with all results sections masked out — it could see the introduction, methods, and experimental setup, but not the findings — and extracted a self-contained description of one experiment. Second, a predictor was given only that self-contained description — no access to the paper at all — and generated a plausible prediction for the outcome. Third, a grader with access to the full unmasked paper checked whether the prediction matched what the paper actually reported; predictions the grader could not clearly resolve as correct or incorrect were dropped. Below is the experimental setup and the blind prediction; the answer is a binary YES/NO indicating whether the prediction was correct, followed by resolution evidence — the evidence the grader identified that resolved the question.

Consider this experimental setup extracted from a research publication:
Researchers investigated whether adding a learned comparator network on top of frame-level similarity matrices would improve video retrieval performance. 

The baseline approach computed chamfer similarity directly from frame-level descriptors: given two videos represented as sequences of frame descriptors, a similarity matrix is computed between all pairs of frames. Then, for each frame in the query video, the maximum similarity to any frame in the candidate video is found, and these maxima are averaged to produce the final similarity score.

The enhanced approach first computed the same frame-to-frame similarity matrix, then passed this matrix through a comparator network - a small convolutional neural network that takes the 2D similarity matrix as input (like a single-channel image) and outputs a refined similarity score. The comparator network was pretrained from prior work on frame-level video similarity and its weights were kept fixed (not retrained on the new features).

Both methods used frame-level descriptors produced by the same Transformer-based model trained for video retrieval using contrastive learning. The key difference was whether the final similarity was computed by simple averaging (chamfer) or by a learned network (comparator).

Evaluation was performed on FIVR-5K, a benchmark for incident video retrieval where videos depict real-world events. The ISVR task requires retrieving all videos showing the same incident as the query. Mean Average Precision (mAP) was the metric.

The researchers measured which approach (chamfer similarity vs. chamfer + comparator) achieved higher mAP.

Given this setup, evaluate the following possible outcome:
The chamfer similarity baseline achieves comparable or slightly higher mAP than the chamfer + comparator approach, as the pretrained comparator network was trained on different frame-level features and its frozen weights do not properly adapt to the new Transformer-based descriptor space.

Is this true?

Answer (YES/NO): NO